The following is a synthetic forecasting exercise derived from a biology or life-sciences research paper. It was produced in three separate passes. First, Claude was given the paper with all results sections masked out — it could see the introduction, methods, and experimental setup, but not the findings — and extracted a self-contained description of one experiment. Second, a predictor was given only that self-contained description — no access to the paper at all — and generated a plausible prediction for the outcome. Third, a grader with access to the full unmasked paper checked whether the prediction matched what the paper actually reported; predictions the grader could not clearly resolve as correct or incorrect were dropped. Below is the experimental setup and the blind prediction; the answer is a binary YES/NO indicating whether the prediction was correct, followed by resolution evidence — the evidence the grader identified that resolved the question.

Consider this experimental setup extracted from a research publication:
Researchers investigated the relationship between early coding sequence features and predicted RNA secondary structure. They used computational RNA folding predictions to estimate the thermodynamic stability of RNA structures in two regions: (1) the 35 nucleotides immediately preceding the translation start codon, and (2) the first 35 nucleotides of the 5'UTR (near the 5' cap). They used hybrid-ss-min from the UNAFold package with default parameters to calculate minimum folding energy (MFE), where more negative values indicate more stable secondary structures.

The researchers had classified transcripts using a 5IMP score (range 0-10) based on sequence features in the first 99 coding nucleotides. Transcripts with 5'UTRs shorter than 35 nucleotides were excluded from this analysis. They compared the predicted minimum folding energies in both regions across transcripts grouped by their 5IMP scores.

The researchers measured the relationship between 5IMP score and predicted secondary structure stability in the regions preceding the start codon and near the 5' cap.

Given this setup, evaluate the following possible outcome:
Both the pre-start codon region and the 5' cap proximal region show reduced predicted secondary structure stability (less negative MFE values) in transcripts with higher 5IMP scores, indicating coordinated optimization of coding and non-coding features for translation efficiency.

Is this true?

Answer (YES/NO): NO